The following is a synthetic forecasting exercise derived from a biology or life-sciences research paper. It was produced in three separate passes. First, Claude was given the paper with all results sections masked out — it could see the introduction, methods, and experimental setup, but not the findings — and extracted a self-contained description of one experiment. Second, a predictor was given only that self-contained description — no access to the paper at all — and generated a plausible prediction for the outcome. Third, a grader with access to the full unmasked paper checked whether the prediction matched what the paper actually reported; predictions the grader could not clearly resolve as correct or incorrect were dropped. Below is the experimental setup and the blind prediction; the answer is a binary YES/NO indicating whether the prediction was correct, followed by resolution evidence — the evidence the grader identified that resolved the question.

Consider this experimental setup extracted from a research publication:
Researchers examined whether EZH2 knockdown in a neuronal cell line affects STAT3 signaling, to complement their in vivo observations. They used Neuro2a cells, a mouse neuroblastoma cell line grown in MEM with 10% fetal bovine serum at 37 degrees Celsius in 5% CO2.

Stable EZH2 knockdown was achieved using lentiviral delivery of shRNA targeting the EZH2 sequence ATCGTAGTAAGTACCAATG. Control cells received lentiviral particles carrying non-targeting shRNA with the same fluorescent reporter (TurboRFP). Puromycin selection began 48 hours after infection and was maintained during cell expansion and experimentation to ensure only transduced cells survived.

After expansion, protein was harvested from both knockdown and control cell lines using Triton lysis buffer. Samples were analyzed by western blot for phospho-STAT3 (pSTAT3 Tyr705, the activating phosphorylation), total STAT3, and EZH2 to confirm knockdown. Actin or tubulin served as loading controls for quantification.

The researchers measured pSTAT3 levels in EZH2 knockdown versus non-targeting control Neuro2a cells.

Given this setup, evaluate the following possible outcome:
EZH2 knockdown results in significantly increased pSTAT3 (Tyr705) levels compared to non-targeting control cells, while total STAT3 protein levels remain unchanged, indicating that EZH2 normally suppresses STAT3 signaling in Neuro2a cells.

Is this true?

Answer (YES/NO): NO